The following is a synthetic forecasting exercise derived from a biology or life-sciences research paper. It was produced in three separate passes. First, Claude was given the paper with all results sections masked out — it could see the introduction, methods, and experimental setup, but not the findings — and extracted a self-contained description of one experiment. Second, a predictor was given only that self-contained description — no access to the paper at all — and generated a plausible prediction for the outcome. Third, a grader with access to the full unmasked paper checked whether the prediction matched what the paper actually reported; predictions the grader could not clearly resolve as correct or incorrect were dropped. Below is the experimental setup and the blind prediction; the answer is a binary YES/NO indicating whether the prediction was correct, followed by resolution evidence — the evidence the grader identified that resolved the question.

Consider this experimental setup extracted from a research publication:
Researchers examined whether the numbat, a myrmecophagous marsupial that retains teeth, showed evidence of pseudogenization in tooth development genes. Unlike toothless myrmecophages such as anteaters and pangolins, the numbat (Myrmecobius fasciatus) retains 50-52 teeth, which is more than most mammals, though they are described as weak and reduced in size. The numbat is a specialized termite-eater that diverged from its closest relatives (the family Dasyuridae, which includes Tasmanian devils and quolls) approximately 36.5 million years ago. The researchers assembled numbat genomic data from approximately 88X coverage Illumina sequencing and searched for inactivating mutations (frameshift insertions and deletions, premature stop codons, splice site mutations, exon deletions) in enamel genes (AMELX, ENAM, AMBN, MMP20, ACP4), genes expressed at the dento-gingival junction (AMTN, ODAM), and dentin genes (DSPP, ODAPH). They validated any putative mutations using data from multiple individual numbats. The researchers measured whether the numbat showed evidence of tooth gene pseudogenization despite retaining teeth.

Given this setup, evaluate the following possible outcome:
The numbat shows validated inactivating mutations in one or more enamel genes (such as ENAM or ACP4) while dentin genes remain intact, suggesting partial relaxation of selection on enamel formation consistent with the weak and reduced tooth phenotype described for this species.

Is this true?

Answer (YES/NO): YES